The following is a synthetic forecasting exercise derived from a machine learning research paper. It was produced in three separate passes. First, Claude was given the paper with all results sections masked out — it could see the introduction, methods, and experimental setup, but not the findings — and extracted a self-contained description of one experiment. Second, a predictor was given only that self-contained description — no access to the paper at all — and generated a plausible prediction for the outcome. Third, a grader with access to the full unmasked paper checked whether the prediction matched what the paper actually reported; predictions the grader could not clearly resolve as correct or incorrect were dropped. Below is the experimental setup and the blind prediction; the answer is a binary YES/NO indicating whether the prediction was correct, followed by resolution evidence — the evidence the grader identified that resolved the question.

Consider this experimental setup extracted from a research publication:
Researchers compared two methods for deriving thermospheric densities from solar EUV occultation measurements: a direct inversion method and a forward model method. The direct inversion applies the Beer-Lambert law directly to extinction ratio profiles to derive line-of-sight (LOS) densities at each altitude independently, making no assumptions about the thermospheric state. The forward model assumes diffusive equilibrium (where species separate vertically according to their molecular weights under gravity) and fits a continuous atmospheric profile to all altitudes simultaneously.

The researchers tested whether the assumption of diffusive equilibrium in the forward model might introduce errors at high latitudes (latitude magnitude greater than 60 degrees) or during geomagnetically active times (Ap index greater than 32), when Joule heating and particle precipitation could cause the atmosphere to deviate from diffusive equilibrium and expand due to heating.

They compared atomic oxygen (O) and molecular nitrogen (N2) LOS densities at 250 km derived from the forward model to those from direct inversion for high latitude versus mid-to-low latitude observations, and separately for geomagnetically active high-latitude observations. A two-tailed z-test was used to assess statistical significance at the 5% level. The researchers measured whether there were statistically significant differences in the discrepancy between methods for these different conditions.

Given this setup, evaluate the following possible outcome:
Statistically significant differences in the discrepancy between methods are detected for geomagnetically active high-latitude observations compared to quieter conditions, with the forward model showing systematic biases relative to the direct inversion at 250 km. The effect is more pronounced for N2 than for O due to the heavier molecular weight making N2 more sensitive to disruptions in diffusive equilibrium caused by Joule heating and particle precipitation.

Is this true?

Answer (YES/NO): NO